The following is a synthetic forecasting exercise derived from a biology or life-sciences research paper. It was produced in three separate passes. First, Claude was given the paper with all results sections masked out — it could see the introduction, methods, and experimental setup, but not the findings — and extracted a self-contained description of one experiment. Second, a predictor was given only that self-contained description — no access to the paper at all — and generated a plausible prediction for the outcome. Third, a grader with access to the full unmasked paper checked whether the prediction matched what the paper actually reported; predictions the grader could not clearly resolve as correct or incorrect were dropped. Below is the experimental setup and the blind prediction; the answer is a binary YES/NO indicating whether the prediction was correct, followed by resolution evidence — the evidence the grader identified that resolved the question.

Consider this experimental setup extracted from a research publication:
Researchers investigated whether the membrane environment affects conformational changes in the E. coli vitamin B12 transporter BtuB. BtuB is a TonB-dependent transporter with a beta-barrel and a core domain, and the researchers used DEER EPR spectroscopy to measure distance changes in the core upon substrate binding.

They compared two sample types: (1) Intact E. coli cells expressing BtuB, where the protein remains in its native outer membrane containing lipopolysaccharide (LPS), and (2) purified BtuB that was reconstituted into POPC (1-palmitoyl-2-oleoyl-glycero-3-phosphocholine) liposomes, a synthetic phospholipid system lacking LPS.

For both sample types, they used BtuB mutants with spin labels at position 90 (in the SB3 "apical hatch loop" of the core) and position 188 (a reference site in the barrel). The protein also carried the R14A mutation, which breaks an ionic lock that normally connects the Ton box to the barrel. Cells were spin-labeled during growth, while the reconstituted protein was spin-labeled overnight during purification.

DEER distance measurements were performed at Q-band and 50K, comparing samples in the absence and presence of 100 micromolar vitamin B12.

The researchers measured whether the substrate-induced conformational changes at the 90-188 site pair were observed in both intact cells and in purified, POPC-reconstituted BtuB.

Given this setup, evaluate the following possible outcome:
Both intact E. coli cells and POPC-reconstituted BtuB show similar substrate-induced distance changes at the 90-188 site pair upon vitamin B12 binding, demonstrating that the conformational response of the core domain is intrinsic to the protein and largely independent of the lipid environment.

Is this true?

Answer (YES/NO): NO